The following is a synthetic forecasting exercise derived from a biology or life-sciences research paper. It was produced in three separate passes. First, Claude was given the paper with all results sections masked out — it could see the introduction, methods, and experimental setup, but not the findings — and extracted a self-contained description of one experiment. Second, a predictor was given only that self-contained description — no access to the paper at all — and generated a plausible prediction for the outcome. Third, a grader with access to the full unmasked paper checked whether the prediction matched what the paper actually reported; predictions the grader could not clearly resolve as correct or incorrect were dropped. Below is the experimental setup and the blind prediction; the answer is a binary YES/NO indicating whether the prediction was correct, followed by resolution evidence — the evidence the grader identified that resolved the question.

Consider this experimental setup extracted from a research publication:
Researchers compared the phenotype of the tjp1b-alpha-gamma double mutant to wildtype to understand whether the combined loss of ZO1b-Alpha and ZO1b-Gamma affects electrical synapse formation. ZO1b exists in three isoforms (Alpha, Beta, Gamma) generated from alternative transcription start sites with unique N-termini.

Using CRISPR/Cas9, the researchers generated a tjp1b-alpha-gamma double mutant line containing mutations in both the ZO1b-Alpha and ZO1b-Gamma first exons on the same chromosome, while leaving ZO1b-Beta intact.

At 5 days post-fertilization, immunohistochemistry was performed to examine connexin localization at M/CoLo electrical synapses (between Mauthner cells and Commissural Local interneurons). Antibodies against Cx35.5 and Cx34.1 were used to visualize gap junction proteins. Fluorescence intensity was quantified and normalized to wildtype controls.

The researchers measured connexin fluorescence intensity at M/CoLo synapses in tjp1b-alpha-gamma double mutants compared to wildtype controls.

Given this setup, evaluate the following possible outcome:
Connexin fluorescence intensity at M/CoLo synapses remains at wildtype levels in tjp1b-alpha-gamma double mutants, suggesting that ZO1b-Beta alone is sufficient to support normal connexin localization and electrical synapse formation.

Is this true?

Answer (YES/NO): YES